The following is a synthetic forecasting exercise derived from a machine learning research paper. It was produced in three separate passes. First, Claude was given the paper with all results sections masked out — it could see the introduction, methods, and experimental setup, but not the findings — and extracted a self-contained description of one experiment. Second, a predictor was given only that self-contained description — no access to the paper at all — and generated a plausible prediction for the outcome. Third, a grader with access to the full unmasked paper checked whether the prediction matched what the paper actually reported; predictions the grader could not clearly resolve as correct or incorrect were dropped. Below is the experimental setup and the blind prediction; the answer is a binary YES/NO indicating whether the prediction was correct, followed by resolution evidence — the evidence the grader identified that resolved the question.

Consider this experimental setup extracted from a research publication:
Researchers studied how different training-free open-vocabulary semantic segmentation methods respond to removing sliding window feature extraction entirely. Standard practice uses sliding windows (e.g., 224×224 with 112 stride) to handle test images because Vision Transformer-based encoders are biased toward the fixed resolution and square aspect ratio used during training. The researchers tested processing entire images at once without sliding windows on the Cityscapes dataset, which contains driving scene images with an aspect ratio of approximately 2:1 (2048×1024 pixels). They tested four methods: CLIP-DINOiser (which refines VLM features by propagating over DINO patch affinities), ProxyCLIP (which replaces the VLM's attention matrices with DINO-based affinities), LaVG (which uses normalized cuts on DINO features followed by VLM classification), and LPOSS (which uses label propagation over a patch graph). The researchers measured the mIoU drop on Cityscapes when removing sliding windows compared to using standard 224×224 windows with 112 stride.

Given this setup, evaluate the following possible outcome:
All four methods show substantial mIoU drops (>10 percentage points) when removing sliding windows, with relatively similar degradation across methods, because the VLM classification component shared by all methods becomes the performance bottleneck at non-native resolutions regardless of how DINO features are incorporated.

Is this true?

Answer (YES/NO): NO